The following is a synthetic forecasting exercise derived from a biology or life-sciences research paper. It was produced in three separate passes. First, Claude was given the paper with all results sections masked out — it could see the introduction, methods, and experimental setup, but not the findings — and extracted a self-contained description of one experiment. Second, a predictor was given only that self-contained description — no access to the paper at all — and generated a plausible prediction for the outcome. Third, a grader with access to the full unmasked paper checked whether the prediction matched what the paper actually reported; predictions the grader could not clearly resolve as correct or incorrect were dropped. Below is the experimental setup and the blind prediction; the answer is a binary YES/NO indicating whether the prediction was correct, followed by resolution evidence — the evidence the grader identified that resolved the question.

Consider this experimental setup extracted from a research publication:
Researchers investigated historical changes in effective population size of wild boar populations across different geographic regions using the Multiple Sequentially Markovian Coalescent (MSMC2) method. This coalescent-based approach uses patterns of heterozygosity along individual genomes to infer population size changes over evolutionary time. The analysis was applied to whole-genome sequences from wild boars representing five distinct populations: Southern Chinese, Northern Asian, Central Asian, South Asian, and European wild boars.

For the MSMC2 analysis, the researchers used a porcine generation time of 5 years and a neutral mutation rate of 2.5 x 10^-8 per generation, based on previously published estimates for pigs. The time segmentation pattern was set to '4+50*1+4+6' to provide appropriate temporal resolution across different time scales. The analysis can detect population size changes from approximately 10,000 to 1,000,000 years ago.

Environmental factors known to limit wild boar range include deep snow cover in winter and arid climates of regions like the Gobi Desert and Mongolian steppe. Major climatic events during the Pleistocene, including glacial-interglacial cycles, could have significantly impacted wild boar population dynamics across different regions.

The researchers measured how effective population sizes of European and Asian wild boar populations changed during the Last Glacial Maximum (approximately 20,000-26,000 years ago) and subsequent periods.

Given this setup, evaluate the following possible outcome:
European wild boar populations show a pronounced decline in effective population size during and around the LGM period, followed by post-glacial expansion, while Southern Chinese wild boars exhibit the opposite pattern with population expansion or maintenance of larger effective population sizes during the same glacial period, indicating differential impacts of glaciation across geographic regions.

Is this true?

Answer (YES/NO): NO